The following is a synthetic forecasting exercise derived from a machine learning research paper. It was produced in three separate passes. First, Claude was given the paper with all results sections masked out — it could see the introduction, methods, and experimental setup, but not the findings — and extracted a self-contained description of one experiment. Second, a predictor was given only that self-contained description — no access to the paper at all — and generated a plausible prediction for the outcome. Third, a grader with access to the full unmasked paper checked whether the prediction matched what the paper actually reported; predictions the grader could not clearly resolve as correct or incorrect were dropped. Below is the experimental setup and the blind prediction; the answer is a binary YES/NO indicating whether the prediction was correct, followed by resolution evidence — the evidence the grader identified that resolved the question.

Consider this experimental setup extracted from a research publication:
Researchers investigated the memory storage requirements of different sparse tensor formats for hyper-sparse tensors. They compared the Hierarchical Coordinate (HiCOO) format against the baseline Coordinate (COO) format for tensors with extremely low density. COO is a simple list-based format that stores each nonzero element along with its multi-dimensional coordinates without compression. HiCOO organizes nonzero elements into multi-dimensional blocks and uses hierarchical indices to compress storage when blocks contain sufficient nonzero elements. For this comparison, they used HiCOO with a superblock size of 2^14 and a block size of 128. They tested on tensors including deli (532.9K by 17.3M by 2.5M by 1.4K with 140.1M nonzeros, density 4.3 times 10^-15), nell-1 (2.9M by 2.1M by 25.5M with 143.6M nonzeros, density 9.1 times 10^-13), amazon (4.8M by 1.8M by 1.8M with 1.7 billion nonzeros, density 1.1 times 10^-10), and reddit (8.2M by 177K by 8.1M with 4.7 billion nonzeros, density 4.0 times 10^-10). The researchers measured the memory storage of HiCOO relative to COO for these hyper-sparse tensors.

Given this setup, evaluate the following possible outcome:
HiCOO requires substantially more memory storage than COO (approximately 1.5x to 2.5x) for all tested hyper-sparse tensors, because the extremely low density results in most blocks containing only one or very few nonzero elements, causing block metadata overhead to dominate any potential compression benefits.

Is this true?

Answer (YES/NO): NO